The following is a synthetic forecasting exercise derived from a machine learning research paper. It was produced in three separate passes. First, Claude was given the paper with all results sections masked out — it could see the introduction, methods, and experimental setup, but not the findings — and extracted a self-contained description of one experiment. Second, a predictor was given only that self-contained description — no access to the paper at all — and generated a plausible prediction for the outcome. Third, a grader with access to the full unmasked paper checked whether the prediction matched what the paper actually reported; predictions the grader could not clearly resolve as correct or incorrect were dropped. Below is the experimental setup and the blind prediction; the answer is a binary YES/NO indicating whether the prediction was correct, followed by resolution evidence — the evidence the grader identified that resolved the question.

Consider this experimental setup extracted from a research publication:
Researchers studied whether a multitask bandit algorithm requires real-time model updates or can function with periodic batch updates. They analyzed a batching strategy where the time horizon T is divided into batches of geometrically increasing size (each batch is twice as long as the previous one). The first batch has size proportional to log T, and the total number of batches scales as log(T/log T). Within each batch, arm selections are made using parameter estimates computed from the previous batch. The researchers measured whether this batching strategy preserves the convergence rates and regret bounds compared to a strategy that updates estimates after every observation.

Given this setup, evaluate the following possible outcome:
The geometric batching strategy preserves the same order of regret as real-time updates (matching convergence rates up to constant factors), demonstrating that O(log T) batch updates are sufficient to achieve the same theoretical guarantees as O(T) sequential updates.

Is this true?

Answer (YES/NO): YES